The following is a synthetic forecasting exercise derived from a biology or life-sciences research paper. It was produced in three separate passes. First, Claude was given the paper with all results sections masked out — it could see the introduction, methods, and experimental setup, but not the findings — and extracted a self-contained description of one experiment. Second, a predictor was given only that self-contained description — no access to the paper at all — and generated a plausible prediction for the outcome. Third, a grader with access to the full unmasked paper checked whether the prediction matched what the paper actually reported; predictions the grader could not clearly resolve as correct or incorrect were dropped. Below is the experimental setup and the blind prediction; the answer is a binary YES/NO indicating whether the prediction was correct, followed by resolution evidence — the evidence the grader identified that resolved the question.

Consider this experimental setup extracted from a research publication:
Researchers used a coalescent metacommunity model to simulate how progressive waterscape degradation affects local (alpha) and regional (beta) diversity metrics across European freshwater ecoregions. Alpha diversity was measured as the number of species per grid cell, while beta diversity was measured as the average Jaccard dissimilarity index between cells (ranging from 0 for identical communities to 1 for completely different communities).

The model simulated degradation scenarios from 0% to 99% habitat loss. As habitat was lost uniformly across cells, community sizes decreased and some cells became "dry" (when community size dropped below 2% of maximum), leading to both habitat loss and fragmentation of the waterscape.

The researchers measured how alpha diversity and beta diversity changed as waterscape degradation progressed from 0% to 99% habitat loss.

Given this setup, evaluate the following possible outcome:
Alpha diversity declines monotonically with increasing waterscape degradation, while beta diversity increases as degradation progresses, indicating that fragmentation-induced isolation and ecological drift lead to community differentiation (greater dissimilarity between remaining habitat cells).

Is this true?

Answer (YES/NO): YES